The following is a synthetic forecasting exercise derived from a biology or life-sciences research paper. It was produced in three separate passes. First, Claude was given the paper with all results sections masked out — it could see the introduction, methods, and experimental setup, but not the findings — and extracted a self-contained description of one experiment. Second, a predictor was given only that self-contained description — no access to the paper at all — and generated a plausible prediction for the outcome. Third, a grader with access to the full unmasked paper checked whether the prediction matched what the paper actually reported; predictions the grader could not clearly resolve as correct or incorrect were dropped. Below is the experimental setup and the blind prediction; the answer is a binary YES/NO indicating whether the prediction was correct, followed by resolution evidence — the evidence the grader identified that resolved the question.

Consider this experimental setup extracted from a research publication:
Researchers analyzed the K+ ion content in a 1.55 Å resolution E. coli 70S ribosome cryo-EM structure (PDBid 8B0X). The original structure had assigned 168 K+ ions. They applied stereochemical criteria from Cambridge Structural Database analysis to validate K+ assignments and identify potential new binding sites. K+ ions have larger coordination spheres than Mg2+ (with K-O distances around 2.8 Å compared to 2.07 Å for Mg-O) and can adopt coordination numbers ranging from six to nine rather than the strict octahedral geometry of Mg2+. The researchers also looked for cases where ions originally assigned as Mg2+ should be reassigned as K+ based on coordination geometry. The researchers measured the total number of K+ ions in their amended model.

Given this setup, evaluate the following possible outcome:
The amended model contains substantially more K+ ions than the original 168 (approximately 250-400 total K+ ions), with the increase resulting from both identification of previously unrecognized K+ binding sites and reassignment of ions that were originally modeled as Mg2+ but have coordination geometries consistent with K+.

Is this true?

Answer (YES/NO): NO